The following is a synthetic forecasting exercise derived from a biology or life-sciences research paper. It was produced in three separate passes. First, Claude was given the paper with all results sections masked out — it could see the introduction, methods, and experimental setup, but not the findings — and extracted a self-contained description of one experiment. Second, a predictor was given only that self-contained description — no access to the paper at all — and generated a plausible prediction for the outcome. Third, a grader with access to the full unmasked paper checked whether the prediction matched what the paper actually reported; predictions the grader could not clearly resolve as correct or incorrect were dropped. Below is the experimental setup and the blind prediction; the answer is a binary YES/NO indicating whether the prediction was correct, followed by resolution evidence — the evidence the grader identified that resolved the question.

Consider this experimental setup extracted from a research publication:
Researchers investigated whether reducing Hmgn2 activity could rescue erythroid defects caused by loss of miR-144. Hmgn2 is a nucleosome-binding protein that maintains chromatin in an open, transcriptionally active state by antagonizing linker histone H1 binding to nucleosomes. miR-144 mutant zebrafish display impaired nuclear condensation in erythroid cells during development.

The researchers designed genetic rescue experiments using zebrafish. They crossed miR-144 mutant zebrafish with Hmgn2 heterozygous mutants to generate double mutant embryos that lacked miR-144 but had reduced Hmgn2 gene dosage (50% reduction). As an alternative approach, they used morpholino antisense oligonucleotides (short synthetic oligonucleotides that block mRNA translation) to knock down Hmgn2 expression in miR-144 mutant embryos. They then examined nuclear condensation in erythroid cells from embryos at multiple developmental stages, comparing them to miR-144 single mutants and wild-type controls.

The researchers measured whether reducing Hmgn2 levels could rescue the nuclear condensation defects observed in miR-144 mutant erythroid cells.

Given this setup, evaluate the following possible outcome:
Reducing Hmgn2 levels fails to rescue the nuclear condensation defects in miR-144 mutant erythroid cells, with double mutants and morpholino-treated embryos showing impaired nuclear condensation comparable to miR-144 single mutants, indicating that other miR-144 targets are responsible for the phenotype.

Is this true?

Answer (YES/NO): NO